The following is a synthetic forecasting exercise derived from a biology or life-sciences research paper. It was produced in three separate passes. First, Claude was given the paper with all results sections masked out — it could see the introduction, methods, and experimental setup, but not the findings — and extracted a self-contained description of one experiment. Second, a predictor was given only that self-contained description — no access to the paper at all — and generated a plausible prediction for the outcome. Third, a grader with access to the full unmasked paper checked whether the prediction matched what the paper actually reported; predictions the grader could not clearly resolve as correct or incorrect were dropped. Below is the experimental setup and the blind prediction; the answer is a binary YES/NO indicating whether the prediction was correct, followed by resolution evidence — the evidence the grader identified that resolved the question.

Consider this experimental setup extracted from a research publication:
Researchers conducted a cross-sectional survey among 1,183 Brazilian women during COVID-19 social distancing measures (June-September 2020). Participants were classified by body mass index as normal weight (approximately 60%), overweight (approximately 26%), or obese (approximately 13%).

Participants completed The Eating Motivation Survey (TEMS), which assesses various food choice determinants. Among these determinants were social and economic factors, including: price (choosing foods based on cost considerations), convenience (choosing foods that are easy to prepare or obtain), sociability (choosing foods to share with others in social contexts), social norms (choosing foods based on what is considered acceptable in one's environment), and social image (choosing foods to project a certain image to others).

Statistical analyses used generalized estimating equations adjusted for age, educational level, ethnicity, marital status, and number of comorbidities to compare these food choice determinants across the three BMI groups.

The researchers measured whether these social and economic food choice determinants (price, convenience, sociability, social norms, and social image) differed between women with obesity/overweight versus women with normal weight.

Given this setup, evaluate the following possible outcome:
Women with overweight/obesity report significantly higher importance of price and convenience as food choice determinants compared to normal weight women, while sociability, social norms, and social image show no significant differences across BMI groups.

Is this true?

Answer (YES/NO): NO